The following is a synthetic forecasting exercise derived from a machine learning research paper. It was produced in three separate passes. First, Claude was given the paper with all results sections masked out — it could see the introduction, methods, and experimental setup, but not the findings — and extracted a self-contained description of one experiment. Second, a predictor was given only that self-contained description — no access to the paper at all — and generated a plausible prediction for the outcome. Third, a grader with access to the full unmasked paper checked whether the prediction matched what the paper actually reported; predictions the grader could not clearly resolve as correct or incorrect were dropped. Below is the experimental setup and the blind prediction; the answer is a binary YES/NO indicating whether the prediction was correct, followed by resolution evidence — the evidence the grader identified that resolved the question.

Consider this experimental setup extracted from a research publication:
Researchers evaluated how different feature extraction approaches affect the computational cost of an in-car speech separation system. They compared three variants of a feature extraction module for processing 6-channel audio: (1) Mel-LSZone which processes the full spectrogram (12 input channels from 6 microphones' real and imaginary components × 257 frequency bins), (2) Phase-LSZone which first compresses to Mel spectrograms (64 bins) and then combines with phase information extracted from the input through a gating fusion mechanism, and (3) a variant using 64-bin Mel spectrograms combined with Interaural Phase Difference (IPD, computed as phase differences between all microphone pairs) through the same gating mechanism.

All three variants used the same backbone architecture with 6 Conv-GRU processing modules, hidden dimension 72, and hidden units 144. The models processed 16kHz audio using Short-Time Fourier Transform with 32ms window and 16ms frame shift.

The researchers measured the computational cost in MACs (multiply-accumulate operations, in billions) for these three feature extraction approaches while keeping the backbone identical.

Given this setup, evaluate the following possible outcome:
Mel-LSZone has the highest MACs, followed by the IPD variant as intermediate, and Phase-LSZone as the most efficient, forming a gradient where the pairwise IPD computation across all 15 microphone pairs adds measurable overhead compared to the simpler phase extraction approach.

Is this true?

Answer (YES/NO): NO